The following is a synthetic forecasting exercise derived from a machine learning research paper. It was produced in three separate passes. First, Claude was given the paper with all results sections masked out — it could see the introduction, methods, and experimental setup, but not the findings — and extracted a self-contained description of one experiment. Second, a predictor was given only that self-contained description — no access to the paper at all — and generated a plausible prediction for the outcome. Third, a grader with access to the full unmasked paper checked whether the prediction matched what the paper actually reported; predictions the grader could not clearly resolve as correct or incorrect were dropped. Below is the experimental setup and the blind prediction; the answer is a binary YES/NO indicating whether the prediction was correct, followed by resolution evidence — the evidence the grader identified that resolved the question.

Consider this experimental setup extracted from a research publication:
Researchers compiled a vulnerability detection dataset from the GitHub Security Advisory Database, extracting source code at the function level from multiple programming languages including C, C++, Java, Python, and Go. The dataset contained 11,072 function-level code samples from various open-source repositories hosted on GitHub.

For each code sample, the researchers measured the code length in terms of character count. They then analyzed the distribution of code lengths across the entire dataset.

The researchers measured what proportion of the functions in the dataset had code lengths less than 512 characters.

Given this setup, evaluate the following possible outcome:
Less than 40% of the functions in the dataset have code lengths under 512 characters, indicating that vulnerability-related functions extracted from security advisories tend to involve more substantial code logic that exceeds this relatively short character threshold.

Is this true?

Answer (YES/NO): NO